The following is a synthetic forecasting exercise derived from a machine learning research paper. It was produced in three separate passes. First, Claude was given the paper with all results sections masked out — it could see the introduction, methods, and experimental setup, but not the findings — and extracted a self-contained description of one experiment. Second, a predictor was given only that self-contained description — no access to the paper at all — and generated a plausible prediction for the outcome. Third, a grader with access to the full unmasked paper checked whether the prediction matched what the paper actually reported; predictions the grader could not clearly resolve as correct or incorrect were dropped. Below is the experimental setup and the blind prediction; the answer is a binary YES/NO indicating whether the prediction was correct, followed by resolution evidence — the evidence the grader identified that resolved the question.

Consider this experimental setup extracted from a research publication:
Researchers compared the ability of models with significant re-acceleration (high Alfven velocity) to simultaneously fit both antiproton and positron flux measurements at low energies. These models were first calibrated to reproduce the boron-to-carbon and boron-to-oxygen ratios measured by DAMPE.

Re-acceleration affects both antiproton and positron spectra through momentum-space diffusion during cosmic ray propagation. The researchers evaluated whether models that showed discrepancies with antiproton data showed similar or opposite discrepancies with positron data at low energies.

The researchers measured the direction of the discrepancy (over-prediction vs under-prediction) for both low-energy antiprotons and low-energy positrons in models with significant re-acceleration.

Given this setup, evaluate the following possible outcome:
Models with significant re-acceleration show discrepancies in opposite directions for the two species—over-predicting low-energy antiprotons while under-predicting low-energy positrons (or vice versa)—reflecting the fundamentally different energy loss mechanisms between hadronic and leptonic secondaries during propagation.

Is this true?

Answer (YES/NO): YES